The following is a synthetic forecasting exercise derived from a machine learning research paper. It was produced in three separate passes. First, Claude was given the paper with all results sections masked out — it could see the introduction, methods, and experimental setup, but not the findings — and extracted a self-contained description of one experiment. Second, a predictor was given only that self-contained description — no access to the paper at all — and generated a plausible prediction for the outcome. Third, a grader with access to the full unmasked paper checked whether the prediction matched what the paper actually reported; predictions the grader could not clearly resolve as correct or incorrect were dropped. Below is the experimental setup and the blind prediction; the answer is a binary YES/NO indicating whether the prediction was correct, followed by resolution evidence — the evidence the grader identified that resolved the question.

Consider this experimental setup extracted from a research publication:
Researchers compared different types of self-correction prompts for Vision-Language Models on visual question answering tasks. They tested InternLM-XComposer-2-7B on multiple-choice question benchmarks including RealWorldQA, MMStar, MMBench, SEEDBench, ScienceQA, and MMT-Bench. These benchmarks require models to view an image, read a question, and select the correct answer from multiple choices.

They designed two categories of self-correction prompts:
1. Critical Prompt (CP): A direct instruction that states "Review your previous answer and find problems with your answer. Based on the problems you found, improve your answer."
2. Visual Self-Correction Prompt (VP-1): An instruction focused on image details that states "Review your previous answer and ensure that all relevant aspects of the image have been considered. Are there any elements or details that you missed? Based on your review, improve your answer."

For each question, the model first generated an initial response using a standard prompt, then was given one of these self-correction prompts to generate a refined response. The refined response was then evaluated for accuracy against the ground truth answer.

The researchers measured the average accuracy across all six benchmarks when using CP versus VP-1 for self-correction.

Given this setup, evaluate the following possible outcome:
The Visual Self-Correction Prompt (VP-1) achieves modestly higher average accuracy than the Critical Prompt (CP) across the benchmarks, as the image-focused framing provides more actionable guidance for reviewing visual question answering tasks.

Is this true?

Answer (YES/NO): YES